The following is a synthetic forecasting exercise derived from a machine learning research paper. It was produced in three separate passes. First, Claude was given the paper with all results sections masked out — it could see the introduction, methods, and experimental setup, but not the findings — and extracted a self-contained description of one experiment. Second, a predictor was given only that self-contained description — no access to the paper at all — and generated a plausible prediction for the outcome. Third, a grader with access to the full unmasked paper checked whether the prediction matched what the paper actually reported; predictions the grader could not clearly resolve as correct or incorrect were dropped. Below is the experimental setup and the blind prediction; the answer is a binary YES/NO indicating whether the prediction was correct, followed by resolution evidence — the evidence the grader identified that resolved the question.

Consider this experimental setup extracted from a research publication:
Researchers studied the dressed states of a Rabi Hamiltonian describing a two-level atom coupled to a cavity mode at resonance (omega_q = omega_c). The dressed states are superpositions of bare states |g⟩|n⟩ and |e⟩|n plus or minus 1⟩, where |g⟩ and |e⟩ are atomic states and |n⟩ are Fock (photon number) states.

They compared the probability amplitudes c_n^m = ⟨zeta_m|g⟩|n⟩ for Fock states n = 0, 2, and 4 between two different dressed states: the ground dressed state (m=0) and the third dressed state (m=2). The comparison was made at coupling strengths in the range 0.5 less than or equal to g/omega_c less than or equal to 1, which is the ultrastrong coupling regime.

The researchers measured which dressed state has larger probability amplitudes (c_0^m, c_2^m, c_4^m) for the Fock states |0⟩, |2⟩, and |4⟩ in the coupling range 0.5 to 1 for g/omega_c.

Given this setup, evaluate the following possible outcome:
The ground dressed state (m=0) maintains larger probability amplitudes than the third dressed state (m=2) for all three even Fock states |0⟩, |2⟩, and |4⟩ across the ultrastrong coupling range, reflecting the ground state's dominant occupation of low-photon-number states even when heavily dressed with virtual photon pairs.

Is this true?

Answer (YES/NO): NO